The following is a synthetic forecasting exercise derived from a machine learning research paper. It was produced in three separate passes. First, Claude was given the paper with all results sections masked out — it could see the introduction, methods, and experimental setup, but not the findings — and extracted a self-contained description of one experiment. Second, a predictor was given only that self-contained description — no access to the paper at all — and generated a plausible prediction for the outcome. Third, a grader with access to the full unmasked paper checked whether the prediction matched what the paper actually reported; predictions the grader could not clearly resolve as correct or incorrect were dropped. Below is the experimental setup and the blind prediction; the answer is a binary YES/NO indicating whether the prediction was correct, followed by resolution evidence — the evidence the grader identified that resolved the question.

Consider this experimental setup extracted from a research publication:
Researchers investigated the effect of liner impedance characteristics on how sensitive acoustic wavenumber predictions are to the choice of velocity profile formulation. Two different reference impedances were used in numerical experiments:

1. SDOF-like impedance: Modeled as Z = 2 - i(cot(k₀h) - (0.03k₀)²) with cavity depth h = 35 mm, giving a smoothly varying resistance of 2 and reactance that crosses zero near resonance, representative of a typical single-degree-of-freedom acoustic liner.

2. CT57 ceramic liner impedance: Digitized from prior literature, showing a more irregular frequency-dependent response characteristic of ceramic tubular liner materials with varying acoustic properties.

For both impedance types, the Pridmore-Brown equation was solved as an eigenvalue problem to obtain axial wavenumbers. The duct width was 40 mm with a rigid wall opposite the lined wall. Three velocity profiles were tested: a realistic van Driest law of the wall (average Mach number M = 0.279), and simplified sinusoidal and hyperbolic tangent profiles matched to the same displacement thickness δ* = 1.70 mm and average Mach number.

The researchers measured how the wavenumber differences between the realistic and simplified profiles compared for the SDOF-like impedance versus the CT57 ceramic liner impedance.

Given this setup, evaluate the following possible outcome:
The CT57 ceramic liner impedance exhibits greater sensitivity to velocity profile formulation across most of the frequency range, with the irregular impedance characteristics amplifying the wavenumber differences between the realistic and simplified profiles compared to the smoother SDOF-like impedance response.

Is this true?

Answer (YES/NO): NO